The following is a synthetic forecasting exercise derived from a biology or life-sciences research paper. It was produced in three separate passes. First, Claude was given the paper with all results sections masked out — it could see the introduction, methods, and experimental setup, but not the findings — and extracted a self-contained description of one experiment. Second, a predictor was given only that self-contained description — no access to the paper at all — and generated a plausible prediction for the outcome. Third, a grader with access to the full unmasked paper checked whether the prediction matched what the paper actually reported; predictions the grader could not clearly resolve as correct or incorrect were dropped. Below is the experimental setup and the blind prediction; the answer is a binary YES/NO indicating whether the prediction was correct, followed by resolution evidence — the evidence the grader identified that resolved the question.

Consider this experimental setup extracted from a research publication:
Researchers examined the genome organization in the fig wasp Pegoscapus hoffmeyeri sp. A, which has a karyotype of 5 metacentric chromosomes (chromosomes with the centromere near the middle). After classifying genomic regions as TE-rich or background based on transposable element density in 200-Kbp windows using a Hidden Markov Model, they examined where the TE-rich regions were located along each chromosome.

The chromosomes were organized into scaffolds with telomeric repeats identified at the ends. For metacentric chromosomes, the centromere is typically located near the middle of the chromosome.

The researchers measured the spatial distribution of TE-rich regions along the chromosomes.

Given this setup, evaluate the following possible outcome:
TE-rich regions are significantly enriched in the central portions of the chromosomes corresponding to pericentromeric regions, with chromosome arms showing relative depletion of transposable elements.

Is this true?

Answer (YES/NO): YES